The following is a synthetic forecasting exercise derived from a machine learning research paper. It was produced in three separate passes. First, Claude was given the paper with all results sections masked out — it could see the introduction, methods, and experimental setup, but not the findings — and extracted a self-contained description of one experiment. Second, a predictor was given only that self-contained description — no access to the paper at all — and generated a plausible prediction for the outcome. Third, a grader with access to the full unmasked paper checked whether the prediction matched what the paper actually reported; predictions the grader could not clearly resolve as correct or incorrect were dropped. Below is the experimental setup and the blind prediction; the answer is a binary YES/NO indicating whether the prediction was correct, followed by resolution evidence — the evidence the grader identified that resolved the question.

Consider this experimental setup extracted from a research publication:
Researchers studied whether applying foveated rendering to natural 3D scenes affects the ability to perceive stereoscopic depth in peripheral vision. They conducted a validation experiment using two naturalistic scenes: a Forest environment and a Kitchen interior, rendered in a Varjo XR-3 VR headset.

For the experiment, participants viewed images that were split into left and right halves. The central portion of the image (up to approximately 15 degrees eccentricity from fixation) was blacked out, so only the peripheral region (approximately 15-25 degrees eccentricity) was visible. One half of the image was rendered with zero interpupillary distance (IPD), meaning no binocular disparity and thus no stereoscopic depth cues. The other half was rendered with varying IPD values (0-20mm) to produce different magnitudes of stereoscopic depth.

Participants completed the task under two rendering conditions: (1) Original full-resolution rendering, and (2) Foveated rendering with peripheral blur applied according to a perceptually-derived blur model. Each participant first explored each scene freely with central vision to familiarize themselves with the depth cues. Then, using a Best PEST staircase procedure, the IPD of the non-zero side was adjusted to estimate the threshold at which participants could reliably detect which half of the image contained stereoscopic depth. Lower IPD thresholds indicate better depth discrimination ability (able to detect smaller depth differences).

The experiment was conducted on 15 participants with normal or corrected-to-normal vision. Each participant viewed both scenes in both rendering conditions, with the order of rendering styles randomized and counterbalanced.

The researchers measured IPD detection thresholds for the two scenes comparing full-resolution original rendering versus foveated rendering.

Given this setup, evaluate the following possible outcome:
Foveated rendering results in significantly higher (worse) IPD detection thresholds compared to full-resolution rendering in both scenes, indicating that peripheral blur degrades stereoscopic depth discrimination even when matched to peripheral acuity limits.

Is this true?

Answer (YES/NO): NO